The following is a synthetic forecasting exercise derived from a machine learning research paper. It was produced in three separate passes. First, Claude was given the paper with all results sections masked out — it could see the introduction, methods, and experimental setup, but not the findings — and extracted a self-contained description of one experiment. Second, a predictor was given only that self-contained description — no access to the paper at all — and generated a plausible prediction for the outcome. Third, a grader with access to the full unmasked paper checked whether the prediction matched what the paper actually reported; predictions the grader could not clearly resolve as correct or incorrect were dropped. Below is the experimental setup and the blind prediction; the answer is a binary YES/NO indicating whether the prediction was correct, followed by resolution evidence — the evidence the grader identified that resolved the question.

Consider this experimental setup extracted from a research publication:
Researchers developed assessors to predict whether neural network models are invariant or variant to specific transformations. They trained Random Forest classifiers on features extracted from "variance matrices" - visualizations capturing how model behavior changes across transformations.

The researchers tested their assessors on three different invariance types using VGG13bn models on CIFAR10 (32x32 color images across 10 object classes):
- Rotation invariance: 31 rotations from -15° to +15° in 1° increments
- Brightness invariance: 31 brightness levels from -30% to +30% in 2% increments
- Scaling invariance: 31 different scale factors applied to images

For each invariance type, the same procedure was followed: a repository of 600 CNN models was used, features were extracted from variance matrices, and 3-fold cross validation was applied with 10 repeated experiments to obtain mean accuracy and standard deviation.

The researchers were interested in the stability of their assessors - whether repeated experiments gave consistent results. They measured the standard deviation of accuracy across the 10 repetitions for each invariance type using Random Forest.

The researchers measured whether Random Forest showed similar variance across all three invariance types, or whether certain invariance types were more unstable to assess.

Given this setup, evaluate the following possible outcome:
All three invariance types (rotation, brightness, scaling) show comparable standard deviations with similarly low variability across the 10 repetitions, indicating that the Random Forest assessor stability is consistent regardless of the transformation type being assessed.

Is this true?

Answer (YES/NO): NO